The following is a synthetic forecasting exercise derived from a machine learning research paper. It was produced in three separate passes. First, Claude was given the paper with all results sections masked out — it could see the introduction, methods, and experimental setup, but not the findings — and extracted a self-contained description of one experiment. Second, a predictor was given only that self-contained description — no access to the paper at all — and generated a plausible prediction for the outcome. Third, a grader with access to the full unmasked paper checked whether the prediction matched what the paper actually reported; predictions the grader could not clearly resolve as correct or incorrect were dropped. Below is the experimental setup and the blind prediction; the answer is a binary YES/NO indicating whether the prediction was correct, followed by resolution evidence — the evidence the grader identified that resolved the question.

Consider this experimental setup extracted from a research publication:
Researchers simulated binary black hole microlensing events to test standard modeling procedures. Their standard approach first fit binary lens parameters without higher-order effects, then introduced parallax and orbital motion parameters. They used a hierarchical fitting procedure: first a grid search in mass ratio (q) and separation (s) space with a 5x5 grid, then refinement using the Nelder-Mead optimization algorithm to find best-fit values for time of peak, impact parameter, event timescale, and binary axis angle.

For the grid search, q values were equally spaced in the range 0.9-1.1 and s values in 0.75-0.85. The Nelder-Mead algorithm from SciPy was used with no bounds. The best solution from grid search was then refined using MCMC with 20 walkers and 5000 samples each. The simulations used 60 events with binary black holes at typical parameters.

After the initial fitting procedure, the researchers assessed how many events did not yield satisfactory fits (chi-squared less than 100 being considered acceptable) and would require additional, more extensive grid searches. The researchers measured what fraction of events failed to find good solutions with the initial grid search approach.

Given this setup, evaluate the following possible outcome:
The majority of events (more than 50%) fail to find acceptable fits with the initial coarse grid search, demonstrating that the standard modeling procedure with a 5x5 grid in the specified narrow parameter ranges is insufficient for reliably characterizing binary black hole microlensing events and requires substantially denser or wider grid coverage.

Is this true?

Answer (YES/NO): NO